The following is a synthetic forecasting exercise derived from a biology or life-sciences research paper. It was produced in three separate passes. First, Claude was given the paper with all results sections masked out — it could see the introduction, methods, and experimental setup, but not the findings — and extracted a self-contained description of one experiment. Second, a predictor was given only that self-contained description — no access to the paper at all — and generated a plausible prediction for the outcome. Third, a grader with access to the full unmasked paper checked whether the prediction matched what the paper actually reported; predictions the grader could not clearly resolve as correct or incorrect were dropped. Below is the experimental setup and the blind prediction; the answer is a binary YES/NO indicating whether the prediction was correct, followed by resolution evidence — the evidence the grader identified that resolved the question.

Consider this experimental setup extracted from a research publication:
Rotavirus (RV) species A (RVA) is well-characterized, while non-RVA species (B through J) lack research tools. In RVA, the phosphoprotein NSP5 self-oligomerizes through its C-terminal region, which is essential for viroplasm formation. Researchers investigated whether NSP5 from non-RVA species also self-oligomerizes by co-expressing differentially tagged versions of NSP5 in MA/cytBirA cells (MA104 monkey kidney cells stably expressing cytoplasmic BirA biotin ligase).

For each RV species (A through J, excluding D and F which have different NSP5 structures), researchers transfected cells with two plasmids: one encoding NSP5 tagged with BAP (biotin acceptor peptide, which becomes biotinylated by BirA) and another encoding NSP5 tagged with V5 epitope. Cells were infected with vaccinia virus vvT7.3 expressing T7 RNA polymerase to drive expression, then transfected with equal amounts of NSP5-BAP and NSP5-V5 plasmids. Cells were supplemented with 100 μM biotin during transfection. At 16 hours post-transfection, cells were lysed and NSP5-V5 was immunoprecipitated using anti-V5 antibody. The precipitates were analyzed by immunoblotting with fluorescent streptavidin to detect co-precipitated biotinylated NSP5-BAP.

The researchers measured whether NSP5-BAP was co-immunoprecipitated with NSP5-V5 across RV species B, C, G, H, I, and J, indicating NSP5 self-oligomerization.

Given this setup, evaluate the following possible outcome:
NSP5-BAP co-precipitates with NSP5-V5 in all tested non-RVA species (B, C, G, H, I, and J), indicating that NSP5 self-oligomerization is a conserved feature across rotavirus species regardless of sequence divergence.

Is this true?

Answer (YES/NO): YES